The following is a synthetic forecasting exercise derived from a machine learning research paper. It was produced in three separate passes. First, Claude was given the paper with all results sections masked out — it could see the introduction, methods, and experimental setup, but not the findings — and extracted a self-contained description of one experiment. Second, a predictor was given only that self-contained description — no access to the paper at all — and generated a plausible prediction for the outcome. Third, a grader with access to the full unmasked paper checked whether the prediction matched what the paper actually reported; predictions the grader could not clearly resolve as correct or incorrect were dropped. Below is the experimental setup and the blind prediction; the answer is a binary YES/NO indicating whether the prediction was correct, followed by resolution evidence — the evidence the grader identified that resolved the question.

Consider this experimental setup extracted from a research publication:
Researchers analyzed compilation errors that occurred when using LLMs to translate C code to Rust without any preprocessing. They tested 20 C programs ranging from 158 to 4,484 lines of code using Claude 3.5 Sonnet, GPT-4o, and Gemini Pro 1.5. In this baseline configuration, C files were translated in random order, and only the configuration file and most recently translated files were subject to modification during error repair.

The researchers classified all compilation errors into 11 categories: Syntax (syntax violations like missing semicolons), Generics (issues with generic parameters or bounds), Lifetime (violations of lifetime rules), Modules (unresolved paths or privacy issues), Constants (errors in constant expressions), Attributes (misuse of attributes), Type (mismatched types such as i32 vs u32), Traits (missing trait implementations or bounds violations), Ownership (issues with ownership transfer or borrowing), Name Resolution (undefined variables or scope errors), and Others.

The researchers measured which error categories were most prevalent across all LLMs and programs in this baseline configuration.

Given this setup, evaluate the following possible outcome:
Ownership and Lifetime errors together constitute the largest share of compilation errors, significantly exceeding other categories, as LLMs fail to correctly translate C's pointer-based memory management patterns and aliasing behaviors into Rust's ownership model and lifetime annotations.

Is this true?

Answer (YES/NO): NO